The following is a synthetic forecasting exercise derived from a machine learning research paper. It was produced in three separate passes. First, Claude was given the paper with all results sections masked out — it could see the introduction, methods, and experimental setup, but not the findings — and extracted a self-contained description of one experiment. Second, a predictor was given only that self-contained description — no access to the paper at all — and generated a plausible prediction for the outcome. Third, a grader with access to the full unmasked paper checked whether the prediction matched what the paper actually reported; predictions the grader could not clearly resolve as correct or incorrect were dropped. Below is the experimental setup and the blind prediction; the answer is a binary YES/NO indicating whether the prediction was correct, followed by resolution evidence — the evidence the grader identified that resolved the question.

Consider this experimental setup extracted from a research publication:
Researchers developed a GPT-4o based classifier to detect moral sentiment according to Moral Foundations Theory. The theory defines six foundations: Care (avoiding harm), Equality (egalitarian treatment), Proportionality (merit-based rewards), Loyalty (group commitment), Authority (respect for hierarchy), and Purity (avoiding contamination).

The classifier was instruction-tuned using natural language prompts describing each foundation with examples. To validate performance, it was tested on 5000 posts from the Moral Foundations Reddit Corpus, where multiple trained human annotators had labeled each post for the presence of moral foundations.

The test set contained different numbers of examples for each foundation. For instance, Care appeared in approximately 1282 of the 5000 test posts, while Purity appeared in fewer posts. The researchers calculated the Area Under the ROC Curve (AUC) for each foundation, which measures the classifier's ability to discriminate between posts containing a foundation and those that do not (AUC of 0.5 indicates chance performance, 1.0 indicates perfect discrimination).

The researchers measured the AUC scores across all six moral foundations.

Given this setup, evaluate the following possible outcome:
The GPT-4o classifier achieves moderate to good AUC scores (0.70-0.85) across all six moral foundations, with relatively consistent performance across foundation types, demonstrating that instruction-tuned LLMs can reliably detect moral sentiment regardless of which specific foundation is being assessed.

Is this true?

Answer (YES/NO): NO